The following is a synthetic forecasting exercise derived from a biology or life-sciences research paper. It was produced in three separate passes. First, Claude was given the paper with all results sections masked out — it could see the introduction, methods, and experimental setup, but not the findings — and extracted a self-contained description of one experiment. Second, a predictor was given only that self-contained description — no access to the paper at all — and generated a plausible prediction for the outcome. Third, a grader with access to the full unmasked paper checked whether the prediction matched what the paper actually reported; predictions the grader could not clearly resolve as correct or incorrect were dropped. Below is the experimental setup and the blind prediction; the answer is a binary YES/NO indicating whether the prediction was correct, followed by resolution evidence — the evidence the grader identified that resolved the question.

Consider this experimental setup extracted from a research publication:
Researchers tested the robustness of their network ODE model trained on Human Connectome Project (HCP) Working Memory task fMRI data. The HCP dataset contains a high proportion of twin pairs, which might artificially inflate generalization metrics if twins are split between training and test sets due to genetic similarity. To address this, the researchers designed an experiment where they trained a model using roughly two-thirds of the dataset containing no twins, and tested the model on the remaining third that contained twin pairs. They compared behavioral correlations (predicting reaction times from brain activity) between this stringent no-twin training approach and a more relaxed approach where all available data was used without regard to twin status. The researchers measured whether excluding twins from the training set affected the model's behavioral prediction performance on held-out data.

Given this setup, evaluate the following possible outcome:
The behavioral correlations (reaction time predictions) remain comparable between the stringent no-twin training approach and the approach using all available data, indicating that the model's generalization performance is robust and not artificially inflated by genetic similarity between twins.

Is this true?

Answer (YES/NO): YES